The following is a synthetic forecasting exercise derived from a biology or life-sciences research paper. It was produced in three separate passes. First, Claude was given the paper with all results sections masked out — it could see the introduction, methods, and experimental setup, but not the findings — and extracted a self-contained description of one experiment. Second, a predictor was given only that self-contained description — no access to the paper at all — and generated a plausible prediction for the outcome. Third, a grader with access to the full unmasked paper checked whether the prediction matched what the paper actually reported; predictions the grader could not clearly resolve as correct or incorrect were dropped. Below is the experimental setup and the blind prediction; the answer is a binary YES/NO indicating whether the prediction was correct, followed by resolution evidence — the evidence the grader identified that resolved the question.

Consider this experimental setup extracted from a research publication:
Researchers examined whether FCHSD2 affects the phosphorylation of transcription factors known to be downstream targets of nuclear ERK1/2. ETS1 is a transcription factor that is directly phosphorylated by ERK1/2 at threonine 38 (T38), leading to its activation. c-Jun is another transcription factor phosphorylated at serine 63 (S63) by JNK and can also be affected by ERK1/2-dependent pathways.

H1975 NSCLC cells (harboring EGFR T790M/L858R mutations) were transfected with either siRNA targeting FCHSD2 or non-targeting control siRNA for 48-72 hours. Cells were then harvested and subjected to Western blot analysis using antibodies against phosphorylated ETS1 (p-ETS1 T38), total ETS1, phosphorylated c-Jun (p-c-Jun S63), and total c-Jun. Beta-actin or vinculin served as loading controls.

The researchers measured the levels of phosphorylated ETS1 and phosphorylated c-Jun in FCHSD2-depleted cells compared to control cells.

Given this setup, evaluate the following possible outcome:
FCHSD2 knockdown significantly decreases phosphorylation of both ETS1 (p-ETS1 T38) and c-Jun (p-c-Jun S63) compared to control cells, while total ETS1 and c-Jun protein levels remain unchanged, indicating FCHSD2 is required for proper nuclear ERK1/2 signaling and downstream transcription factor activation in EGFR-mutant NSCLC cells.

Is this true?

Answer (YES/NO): NO